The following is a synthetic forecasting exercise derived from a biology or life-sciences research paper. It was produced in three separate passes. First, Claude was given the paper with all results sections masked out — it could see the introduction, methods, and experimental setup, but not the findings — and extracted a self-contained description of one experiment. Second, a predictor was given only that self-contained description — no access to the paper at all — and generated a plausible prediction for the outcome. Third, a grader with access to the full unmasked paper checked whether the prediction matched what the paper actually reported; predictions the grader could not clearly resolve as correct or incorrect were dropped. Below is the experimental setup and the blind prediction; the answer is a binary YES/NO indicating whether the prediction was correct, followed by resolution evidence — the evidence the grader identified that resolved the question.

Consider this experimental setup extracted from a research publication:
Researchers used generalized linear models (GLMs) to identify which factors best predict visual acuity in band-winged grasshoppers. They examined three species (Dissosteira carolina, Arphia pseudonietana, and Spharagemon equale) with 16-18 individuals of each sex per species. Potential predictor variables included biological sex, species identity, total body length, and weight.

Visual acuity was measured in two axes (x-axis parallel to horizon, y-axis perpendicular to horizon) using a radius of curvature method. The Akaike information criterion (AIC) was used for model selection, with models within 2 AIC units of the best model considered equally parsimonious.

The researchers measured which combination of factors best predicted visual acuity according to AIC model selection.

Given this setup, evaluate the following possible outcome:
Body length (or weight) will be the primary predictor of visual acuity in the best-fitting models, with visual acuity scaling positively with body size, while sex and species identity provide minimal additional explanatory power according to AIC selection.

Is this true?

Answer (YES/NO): NO